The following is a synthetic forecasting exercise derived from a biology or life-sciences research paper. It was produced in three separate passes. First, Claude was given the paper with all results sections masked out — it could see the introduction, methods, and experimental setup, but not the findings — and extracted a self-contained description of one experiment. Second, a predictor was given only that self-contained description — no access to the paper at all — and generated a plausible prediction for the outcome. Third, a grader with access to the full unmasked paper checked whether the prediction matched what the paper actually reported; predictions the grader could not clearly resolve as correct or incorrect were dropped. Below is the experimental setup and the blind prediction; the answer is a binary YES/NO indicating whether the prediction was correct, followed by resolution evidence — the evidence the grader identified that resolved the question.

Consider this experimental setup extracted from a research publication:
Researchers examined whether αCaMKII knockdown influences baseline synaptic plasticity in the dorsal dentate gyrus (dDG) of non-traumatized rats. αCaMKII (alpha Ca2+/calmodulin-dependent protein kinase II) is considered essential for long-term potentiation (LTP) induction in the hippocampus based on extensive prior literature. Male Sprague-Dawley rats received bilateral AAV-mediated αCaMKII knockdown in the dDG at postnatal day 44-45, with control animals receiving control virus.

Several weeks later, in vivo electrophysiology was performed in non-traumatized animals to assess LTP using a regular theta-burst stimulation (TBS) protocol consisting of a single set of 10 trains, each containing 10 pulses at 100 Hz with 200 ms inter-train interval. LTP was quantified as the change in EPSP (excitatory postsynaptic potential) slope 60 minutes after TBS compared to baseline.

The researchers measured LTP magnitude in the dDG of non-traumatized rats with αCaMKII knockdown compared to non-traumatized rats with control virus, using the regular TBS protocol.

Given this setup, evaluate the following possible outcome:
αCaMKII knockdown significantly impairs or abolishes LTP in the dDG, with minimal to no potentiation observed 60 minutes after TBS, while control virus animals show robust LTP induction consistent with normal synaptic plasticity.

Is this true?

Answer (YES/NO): YES